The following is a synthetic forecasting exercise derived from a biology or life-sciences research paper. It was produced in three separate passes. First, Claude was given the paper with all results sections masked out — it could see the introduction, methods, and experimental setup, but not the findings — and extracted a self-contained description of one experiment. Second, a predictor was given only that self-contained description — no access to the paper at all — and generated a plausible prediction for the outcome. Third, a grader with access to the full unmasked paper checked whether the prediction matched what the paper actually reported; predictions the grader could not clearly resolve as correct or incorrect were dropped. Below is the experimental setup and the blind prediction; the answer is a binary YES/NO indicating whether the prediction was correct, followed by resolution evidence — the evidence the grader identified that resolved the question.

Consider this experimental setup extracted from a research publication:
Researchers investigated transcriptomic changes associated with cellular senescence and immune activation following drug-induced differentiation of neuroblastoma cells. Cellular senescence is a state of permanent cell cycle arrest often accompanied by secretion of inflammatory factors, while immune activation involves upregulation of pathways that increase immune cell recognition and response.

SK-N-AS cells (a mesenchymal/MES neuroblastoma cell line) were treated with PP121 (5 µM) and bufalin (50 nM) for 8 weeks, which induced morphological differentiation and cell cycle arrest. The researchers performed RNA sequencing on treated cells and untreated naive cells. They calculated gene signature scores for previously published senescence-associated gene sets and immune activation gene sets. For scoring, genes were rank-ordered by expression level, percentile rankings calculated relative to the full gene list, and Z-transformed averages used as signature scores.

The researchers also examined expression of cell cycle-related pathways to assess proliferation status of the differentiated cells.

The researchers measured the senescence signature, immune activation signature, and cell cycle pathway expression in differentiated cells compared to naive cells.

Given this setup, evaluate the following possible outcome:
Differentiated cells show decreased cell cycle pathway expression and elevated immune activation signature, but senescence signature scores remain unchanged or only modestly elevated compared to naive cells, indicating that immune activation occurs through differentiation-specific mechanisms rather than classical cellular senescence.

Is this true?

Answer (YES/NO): NO